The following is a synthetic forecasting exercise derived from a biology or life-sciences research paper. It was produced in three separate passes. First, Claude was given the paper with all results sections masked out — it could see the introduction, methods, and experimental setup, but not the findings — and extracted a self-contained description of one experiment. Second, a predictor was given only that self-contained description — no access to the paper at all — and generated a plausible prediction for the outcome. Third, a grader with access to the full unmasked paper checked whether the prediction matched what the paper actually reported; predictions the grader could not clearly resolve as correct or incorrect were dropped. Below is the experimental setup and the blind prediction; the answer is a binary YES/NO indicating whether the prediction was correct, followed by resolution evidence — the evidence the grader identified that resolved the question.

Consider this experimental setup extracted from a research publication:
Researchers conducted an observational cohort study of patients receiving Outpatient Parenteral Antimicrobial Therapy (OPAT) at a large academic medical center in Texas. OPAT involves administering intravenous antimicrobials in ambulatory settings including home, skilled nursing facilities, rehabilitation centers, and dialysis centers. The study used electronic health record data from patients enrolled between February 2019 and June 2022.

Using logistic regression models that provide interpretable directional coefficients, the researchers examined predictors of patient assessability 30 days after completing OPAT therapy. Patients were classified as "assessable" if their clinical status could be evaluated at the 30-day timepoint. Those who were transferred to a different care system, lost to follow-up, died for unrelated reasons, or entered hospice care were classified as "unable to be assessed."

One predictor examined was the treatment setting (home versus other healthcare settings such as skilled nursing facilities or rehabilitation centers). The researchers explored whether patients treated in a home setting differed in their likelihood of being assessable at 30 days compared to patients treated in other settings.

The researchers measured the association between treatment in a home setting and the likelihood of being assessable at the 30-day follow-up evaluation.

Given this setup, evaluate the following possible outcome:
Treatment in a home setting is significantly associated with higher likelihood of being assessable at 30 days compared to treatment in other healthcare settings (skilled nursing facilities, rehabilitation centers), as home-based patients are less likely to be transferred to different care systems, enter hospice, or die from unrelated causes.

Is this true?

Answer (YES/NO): YES